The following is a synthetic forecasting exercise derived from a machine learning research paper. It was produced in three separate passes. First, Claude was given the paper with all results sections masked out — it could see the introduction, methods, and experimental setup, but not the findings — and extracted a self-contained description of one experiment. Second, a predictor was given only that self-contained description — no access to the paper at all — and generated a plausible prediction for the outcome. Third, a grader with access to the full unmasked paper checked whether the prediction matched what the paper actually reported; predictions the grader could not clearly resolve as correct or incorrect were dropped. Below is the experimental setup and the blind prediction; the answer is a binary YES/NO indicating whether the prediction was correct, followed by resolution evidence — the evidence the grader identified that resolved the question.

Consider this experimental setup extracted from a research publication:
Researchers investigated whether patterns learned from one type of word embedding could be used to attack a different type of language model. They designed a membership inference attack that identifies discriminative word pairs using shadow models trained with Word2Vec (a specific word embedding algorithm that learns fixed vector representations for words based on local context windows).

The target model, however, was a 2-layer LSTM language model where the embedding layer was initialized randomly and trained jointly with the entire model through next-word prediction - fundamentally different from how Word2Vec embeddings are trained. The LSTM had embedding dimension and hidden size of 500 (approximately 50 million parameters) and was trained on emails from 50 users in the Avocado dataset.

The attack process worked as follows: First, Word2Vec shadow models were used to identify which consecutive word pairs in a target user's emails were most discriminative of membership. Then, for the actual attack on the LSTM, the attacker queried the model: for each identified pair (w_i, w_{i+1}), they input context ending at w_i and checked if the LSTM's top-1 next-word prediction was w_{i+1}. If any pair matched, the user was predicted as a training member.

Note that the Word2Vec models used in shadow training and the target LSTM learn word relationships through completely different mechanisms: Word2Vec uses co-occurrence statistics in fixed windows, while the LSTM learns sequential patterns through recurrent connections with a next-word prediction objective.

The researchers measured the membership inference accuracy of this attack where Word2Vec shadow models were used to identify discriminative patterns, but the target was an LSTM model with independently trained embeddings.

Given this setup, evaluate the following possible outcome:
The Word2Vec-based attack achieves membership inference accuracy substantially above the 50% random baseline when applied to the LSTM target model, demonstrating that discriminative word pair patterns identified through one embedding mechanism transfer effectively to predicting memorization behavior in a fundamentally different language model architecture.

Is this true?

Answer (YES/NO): YES